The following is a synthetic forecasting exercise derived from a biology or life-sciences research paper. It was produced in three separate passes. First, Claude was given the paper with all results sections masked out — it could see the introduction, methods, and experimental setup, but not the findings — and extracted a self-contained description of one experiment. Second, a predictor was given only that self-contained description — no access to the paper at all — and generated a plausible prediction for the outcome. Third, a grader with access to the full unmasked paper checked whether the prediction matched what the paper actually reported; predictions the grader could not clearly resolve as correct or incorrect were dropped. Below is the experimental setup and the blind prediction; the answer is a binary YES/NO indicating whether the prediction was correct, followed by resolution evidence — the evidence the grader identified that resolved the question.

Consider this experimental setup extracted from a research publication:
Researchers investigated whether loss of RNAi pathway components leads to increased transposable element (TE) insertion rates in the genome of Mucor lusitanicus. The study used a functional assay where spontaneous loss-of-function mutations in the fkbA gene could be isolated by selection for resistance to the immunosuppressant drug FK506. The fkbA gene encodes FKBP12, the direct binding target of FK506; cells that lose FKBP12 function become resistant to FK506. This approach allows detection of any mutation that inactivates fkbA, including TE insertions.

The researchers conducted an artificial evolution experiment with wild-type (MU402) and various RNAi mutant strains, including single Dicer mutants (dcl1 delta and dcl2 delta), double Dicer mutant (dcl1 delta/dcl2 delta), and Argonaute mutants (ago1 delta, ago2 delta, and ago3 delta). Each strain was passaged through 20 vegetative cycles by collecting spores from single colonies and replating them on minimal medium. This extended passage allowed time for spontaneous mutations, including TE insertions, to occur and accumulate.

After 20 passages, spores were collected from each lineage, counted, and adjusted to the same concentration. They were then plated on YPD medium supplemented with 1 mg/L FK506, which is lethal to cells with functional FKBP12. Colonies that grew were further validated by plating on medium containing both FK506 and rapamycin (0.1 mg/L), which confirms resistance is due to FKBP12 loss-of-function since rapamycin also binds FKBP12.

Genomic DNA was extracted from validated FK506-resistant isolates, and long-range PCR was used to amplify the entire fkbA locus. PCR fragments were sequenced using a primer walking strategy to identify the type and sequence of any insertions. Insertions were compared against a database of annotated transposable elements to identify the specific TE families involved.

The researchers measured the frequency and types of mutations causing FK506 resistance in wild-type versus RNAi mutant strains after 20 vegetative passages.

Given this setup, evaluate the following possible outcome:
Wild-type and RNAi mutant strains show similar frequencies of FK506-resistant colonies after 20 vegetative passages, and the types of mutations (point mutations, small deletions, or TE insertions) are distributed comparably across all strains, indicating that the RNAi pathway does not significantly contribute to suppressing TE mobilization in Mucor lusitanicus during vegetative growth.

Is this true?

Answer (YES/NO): NO